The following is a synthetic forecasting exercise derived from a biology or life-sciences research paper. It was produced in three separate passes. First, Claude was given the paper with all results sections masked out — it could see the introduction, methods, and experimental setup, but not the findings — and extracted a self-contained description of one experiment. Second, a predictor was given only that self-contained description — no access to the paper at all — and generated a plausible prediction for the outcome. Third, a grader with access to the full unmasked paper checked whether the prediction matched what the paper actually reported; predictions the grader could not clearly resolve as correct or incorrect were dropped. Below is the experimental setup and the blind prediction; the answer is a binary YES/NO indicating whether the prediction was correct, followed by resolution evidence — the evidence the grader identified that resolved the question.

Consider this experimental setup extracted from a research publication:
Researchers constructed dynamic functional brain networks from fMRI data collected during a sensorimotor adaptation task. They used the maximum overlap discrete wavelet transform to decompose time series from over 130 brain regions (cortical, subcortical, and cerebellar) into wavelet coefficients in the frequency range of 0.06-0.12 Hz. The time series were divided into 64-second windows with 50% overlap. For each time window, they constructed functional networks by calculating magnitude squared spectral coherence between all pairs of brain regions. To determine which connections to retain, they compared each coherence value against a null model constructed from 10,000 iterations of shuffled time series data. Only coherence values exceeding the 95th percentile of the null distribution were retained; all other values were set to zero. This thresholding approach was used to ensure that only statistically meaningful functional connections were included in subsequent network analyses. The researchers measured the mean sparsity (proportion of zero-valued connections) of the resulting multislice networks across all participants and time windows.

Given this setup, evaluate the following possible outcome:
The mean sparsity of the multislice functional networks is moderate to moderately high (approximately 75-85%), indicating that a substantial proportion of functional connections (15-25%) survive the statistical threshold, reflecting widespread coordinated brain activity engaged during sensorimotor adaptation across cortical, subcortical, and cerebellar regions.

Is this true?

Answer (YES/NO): YES